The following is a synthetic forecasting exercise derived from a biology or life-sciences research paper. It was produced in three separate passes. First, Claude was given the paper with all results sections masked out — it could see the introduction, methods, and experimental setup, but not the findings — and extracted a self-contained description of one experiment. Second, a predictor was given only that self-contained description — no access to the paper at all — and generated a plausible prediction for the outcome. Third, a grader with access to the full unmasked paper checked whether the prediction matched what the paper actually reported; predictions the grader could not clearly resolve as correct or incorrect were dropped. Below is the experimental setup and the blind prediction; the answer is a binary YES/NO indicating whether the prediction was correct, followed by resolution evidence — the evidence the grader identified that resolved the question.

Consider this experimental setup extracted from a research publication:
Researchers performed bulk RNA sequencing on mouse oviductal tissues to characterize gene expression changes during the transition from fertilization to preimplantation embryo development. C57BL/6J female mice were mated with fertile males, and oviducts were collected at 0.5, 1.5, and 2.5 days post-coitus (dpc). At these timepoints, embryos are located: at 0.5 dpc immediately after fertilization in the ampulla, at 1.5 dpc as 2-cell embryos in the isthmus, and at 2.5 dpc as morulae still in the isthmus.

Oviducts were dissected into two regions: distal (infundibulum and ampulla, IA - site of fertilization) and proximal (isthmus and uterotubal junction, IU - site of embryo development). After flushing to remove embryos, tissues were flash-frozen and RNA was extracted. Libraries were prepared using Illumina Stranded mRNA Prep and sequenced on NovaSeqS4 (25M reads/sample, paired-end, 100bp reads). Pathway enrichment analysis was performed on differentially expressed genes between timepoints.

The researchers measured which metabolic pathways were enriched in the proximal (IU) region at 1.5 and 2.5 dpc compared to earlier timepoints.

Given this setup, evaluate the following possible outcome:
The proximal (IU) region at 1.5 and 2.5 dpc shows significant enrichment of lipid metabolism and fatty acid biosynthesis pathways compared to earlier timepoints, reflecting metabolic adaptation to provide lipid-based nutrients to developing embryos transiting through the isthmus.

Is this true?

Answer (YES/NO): NO